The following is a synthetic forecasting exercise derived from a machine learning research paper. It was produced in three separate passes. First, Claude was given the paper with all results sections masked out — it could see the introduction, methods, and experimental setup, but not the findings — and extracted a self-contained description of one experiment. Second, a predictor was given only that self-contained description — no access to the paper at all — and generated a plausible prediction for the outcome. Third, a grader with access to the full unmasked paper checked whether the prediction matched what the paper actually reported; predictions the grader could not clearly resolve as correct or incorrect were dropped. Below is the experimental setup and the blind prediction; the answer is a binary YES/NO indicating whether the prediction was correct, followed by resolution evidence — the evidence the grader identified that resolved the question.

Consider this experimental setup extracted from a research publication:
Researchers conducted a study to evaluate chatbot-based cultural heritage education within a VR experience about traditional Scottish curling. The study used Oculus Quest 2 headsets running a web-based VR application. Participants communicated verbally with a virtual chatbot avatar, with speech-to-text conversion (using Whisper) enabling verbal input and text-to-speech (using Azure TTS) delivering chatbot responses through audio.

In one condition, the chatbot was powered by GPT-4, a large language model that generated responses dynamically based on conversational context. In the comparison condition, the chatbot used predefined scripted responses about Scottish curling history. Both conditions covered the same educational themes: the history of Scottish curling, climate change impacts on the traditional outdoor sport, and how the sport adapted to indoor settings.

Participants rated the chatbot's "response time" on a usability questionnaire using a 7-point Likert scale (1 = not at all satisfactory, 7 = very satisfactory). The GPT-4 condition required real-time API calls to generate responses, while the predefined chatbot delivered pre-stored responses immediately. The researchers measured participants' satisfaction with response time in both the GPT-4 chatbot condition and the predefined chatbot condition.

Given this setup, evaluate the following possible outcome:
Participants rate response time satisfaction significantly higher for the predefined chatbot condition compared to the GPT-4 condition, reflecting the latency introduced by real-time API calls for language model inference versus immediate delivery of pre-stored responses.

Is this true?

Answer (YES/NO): NO